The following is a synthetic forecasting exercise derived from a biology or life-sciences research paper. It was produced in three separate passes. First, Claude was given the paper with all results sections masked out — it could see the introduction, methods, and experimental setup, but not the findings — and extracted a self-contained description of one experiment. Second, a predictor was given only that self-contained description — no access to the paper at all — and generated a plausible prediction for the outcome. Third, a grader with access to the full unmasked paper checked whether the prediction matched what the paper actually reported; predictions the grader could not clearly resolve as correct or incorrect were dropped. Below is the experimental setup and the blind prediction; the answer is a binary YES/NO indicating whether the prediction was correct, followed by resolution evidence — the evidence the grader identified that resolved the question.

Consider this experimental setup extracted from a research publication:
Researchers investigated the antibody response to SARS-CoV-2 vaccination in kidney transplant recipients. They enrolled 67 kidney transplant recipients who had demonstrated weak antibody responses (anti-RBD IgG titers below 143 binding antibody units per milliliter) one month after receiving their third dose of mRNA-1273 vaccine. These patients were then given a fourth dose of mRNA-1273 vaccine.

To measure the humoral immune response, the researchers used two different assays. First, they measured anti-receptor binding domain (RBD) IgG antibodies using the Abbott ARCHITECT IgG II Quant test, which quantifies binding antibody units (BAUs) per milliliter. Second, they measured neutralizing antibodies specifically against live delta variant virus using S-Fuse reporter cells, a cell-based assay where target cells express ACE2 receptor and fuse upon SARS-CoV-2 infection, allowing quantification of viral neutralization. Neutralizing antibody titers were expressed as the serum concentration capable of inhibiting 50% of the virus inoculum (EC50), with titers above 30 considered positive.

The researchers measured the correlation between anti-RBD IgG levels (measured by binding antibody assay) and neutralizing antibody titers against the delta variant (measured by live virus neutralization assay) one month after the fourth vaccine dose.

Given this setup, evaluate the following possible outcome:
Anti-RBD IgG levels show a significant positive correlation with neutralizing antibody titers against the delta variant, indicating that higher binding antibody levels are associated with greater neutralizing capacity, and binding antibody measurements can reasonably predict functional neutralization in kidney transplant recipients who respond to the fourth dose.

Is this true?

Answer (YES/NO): YES